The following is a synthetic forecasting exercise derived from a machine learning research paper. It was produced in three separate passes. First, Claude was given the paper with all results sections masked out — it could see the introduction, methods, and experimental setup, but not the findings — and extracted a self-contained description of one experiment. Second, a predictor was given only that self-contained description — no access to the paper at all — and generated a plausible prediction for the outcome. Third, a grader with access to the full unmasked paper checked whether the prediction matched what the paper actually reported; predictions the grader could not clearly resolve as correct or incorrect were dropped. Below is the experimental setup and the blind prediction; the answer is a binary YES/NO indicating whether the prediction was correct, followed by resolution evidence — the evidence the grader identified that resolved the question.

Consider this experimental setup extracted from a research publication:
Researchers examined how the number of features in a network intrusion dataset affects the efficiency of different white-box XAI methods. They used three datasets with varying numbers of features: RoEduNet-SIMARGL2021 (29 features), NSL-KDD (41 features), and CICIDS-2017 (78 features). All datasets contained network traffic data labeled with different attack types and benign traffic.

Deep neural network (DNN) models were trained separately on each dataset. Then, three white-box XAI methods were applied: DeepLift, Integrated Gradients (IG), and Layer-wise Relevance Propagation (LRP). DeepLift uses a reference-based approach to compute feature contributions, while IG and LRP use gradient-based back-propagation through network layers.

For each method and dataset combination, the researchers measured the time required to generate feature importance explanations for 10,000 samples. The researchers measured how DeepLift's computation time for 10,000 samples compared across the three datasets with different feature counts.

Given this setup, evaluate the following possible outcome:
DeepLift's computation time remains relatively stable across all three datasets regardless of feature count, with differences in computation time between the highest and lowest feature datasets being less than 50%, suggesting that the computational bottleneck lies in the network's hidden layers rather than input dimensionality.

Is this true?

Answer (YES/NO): NO